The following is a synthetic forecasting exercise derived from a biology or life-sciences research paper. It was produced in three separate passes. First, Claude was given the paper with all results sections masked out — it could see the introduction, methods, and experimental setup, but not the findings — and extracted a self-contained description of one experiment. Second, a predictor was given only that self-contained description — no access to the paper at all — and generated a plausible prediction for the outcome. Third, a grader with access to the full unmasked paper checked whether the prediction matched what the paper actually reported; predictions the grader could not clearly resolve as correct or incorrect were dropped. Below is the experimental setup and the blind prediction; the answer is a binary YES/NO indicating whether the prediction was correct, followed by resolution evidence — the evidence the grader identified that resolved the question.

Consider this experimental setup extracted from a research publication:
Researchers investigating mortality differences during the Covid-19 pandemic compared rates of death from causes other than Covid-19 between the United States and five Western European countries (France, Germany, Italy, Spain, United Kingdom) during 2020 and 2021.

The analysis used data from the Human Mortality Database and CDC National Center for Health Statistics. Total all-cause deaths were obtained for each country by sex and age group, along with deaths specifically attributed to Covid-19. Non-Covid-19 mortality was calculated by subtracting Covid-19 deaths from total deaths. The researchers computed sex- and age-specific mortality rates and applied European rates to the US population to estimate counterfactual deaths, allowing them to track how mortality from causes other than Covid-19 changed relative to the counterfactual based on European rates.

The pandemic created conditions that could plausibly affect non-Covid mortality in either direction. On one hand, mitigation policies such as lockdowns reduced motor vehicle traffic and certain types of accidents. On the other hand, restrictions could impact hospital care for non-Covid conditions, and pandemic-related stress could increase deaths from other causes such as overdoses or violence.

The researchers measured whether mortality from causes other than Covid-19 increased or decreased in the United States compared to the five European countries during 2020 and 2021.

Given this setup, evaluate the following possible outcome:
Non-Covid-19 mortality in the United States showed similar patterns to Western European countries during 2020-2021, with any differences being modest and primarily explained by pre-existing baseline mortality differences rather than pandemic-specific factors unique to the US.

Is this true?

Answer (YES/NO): NO